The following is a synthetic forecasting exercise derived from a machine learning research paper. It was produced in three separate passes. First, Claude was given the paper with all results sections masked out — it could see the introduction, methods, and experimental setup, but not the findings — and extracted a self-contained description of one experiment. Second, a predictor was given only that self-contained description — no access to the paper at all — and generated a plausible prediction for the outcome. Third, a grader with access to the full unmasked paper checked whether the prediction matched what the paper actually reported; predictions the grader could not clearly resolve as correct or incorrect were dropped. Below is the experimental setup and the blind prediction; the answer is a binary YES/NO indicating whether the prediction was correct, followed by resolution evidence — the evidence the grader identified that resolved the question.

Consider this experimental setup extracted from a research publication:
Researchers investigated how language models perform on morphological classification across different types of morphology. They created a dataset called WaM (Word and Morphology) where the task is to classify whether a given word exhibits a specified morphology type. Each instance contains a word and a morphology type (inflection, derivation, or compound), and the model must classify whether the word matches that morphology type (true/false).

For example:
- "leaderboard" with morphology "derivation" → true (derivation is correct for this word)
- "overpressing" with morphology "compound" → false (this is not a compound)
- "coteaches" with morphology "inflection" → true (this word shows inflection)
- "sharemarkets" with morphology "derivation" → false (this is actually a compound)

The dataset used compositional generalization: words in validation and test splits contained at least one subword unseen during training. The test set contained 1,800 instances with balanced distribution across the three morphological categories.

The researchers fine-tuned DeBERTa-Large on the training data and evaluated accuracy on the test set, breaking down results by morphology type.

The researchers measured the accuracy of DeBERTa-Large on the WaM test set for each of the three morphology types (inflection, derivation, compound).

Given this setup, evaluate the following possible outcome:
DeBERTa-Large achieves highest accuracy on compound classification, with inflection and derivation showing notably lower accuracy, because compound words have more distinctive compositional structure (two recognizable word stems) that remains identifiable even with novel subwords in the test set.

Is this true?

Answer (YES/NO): NO